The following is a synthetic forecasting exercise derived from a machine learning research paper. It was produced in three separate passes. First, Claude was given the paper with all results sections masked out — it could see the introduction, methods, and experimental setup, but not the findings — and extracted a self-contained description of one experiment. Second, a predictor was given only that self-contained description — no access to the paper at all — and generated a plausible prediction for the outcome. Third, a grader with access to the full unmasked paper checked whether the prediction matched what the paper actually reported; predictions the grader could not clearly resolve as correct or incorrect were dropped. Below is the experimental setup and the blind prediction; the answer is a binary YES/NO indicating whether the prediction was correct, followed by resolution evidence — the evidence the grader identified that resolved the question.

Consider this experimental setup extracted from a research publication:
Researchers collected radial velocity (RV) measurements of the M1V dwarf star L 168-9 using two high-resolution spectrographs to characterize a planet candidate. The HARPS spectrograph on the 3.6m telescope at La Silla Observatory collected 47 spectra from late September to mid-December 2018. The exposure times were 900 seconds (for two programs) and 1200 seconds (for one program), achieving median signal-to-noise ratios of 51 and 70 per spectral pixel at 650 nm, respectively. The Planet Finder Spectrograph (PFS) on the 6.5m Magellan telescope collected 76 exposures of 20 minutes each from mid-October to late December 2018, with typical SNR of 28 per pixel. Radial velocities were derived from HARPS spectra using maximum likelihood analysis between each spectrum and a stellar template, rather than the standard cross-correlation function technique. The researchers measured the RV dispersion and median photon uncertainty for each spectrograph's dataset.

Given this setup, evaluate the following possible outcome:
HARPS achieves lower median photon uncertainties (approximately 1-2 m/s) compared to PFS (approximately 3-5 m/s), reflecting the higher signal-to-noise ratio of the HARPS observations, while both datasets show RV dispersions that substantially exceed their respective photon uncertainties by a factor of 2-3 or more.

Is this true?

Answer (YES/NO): NO